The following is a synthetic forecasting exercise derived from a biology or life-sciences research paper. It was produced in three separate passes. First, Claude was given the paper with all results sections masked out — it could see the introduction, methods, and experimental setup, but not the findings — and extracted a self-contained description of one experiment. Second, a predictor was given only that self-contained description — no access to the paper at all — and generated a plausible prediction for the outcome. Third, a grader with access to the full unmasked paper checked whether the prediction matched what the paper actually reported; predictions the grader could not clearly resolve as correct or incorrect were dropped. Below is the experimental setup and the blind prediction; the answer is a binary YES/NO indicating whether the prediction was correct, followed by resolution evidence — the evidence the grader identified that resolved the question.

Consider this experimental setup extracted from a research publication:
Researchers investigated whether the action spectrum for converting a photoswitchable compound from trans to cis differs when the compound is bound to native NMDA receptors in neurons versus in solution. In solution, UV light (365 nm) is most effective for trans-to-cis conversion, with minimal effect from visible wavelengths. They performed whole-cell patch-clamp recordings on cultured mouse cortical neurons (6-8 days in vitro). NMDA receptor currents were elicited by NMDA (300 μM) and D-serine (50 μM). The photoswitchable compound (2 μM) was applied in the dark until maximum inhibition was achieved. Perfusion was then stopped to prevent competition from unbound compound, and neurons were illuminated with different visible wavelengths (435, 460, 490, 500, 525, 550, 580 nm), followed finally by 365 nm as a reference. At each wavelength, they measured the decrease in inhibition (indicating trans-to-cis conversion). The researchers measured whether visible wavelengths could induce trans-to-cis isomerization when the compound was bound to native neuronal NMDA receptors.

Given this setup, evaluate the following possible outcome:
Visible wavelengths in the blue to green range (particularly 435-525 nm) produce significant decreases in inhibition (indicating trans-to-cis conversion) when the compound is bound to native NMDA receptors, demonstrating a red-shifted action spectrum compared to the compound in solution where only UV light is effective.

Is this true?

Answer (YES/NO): NO